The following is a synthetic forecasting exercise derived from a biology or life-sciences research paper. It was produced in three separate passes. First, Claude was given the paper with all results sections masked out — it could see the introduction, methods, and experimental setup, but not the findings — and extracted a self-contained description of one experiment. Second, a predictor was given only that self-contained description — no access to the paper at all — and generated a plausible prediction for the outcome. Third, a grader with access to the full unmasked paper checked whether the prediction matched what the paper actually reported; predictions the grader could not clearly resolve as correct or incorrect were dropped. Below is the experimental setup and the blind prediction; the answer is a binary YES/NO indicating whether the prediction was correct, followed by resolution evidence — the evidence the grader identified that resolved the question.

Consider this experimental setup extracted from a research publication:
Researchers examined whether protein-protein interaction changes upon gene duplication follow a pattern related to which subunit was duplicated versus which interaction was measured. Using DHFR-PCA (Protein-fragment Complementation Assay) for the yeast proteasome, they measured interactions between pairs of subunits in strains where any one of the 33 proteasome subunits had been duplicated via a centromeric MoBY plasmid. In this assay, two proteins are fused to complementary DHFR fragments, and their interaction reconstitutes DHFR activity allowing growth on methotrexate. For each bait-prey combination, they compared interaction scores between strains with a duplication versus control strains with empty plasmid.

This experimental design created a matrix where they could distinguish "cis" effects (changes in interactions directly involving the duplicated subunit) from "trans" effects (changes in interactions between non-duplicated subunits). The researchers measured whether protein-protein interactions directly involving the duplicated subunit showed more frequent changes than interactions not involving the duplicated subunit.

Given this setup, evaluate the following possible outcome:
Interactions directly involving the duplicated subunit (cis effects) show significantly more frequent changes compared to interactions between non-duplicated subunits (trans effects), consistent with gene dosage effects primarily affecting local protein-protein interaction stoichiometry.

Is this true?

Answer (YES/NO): YES